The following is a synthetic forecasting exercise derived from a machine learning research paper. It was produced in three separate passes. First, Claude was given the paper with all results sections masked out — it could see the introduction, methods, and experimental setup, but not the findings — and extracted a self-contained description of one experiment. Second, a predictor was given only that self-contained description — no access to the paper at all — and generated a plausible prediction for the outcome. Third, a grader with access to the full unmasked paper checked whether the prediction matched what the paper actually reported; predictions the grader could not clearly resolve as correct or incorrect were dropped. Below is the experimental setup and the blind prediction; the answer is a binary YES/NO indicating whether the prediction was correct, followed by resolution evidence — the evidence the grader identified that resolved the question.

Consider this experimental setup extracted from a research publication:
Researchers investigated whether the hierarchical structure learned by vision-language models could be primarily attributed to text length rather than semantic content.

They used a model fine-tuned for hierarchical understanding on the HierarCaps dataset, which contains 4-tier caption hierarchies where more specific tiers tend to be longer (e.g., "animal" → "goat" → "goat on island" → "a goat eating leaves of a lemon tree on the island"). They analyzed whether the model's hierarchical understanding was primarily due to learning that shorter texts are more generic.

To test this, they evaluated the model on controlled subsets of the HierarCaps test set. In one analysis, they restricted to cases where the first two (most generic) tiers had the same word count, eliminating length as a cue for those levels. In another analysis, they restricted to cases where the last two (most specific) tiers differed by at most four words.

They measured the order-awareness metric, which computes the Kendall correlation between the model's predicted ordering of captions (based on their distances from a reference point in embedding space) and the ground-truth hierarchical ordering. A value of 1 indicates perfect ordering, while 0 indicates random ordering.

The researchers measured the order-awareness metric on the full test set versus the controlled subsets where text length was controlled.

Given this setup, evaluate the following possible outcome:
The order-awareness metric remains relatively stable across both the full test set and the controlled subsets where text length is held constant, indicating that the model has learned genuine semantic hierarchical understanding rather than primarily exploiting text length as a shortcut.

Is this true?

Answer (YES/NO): YES